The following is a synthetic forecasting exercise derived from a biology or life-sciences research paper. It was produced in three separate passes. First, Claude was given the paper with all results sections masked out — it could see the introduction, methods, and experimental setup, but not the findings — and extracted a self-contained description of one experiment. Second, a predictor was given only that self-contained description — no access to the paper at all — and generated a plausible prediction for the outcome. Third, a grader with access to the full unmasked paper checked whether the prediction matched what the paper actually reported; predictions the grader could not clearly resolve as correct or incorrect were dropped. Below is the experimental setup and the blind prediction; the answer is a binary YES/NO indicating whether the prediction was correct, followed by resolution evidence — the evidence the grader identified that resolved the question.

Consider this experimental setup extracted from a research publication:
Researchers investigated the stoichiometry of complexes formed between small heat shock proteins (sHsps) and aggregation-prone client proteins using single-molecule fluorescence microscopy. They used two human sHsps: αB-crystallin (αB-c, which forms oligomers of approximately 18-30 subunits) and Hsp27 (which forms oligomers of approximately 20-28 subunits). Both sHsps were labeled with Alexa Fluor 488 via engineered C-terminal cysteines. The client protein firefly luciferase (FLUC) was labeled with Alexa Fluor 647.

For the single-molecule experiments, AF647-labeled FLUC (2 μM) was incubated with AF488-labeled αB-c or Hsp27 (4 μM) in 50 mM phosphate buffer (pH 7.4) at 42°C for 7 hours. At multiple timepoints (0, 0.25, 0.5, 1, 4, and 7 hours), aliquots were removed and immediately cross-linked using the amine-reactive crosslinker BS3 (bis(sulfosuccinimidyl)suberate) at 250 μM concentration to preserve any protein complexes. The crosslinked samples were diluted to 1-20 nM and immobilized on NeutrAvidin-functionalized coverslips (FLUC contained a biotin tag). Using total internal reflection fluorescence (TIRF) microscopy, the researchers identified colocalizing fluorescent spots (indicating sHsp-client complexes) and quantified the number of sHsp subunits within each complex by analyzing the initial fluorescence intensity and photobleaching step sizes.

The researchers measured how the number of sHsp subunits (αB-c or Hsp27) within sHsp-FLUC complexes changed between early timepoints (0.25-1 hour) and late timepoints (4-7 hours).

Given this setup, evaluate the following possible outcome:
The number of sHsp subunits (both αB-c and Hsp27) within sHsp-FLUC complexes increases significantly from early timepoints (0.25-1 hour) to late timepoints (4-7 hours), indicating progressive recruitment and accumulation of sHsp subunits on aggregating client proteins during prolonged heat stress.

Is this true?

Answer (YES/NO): NO